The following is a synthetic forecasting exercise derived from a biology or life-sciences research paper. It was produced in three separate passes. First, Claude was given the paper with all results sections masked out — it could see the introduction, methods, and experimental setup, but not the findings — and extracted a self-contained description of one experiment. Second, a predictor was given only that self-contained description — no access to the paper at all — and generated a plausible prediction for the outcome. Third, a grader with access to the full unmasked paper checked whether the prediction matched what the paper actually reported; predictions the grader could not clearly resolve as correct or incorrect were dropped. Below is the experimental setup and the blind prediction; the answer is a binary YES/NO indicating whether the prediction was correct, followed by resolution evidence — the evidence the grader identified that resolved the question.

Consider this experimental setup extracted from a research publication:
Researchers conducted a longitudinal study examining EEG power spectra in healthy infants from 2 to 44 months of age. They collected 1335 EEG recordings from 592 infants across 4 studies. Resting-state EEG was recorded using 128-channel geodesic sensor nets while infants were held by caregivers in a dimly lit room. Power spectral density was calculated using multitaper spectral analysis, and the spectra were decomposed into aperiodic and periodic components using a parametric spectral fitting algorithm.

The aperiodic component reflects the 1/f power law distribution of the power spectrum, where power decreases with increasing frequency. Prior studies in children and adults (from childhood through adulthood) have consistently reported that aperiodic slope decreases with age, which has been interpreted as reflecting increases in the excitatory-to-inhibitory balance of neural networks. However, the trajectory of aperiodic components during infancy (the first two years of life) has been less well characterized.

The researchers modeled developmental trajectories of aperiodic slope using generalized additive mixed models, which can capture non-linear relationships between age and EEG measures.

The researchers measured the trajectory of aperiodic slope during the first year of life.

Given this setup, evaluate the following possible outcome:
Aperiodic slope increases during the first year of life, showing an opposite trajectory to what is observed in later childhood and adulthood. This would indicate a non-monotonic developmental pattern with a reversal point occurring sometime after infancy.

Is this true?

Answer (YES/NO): YES